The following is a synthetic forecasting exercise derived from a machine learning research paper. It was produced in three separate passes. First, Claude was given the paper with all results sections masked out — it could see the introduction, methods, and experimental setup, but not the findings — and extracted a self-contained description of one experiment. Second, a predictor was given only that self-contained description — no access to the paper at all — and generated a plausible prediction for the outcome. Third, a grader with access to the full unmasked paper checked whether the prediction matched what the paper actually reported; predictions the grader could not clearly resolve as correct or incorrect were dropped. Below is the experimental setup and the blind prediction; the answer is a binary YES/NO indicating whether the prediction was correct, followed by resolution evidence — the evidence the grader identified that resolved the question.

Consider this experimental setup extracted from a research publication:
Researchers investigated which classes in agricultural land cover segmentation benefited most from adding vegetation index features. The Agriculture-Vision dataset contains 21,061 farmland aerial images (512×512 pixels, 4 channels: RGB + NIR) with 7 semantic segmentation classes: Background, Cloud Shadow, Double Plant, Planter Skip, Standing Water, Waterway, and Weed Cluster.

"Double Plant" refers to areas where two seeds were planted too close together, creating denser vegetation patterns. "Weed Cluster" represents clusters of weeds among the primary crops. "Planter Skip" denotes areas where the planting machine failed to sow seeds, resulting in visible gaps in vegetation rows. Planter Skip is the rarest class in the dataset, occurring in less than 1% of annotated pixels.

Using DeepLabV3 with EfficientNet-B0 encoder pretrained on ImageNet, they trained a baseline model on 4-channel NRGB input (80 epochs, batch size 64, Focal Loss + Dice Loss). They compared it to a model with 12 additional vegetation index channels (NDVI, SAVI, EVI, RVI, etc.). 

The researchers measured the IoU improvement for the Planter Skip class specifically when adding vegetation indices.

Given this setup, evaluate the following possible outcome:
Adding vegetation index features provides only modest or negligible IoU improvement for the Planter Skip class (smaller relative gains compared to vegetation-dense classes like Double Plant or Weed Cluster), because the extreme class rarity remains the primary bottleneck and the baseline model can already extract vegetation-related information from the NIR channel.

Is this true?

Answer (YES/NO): NO